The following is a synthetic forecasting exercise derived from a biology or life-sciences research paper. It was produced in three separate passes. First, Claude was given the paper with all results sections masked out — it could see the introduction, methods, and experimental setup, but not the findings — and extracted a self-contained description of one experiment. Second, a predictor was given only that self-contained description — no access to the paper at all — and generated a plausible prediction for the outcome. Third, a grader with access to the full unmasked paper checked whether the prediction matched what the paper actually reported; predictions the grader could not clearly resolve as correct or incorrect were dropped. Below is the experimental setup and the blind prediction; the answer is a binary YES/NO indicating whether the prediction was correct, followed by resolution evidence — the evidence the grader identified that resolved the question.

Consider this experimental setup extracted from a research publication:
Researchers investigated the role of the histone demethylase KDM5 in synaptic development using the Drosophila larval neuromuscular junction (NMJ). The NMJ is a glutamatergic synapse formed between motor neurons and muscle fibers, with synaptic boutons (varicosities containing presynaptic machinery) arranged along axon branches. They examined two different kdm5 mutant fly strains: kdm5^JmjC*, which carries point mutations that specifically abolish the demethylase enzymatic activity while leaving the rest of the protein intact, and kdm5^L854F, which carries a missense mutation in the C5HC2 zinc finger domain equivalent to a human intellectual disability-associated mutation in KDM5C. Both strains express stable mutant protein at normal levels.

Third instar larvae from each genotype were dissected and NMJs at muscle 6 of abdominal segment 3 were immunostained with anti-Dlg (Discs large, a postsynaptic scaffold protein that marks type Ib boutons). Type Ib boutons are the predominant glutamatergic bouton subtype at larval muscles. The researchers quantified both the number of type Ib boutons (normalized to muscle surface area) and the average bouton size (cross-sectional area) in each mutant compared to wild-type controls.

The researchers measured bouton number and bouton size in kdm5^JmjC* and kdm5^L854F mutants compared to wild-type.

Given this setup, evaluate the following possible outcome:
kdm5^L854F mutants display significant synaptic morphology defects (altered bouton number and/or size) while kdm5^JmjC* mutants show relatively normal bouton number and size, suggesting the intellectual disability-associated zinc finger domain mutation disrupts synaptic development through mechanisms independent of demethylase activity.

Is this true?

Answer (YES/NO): NO